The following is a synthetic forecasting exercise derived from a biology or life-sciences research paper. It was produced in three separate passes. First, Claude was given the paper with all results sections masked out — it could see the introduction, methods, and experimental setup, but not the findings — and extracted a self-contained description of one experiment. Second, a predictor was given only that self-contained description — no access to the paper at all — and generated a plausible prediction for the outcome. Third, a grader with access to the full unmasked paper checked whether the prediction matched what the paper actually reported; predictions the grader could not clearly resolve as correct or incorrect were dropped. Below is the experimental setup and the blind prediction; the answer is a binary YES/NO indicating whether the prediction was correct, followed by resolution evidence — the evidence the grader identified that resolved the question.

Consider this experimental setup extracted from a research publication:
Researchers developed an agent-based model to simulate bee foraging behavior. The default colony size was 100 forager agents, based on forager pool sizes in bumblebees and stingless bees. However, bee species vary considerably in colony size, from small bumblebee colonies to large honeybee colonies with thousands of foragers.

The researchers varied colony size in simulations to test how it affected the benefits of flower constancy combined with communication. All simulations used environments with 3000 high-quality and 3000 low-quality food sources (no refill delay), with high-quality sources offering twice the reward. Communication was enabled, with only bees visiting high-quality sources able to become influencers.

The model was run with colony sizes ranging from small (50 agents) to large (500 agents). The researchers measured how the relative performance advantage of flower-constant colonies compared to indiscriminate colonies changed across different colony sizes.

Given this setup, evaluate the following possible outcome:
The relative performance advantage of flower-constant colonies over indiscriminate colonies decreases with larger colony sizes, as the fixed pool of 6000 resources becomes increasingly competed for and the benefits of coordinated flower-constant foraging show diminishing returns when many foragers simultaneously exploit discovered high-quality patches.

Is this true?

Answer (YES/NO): NO